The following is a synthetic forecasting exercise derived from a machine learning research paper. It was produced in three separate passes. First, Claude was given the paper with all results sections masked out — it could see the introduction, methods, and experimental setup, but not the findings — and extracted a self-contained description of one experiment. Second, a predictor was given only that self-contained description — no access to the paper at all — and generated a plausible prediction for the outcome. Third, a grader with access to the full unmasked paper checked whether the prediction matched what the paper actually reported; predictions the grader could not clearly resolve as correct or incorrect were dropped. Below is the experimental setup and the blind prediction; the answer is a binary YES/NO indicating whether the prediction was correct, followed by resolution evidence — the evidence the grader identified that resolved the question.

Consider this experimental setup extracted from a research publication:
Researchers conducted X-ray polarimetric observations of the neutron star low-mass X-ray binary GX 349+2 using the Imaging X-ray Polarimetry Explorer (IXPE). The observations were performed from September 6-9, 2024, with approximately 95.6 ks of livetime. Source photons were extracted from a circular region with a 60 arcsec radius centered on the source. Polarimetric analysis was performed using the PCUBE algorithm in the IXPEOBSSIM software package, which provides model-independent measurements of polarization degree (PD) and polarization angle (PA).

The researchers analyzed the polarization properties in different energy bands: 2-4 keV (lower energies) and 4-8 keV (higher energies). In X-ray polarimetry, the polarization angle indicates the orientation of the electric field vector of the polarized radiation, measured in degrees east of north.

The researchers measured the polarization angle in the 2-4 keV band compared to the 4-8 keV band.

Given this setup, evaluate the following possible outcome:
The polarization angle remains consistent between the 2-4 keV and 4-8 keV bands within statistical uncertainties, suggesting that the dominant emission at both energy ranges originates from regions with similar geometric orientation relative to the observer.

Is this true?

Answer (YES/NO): NO